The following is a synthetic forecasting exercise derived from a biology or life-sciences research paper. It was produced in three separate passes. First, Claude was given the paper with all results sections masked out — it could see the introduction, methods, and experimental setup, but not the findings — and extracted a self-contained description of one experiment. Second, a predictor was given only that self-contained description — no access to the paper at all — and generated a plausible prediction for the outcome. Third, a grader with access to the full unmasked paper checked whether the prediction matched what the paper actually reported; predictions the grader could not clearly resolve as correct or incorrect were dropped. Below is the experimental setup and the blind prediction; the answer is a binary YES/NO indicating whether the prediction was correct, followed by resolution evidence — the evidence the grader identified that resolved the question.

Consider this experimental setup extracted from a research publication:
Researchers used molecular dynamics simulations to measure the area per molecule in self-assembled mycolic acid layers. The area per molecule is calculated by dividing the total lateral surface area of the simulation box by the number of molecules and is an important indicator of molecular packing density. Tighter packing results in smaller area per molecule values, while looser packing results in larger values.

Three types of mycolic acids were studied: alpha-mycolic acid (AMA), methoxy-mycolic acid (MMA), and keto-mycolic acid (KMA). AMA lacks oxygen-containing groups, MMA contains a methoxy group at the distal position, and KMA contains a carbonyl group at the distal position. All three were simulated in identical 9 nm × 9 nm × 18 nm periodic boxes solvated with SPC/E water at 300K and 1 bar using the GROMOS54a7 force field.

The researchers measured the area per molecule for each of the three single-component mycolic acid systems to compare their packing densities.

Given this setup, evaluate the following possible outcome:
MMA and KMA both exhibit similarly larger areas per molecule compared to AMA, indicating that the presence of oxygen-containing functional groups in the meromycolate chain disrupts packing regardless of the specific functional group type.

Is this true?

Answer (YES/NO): NO